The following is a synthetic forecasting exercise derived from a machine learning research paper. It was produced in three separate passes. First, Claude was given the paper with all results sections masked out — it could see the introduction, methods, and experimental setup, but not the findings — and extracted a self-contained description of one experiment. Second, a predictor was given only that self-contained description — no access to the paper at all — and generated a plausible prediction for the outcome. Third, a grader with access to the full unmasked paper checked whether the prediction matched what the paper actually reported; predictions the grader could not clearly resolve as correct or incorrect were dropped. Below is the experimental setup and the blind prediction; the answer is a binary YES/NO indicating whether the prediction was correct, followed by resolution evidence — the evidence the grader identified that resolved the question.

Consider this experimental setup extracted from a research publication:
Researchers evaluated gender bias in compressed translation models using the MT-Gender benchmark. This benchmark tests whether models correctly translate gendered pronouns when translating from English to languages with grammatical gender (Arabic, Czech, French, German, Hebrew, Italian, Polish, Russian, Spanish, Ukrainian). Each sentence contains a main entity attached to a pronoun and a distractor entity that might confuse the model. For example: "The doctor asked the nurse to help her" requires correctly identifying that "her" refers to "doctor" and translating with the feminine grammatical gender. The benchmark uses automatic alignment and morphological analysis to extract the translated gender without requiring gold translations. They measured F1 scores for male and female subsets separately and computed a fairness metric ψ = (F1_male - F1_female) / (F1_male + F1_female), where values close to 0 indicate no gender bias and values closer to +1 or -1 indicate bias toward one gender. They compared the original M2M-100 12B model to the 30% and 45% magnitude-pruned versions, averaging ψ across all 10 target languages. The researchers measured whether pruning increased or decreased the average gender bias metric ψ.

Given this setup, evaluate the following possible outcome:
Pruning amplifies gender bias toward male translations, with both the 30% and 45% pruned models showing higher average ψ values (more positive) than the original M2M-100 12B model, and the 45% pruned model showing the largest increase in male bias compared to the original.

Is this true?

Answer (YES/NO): YES